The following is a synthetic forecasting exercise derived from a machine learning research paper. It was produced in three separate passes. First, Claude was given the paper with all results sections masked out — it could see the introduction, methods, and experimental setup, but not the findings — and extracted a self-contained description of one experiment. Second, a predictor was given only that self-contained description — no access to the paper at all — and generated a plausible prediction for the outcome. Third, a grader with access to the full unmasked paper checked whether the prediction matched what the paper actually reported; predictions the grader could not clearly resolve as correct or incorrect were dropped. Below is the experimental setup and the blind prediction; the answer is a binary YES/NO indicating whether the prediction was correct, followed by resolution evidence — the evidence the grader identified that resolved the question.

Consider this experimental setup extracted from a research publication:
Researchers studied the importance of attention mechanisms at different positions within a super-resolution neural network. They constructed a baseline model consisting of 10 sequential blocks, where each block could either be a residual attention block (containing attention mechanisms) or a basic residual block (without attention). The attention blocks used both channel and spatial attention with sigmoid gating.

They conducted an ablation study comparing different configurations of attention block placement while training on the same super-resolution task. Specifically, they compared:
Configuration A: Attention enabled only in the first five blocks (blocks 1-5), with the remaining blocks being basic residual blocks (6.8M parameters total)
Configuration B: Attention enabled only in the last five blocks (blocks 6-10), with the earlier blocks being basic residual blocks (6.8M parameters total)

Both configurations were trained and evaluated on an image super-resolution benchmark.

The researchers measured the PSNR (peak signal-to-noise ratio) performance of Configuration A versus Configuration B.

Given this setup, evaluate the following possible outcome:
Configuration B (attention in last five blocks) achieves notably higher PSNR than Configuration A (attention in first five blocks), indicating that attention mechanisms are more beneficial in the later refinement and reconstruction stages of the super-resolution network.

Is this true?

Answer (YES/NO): YES